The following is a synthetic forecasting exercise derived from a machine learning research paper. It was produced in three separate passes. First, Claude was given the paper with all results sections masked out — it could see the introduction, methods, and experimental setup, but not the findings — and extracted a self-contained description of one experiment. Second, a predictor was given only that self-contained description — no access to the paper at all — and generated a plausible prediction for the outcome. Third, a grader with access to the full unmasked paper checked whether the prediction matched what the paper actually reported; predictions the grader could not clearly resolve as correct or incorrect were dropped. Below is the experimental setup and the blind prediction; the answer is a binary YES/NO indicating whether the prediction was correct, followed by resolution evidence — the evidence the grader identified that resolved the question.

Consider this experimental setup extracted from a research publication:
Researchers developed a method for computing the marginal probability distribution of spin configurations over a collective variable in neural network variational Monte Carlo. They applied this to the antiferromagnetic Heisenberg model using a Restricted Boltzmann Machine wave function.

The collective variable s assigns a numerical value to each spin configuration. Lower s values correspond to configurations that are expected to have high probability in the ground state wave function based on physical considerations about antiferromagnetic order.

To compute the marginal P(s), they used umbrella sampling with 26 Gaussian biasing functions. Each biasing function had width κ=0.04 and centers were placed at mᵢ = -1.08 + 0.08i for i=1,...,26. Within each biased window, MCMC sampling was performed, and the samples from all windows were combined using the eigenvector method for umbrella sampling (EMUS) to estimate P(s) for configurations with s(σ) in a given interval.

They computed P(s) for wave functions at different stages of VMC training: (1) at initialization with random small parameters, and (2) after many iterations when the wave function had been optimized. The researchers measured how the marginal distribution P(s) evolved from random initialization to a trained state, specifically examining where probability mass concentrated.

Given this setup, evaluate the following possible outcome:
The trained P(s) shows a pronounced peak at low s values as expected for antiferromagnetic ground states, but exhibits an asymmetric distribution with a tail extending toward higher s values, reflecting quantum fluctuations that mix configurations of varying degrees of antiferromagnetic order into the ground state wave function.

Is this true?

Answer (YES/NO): NO